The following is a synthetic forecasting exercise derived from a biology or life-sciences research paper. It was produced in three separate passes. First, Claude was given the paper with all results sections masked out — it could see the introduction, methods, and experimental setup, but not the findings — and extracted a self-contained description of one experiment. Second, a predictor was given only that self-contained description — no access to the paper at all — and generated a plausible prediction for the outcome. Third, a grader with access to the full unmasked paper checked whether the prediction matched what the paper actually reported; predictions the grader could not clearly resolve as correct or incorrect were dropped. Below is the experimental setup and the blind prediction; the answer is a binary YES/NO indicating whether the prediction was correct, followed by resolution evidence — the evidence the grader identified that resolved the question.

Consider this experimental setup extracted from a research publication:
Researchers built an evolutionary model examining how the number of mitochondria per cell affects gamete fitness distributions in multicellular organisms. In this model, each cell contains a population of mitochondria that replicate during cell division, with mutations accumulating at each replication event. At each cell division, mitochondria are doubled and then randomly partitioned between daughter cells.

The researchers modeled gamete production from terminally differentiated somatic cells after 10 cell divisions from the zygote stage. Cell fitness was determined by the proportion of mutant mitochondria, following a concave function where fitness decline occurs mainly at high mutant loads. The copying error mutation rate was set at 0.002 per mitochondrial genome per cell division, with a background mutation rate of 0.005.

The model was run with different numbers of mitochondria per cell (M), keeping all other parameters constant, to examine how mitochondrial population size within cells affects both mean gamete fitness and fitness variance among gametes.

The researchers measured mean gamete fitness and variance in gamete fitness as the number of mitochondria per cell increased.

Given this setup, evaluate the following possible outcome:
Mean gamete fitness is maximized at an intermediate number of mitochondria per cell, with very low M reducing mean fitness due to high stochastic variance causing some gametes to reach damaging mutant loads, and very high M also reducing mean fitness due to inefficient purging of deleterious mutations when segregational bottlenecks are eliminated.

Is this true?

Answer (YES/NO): NO